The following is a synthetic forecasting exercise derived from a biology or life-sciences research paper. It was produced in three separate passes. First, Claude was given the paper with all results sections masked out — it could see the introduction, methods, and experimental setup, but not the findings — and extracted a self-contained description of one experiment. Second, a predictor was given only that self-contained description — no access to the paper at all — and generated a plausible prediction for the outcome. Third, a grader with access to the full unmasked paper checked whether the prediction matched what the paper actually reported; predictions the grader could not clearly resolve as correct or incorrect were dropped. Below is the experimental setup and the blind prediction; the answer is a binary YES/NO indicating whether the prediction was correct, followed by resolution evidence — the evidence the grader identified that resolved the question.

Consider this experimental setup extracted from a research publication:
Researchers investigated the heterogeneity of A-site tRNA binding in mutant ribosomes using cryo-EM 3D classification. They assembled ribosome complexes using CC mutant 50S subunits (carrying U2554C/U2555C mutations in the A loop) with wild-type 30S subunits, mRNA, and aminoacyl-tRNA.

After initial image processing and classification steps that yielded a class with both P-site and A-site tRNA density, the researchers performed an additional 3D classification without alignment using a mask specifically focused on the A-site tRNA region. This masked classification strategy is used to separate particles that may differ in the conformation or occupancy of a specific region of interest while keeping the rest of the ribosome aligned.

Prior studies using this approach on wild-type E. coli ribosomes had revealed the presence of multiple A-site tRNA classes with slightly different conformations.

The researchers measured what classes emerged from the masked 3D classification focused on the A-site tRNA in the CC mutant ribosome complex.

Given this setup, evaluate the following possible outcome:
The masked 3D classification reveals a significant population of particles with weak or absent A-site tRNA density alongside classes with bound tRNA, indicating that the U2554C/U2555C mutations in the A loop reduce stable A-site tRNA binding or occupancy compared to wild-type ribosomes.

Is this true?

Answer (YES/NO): YES